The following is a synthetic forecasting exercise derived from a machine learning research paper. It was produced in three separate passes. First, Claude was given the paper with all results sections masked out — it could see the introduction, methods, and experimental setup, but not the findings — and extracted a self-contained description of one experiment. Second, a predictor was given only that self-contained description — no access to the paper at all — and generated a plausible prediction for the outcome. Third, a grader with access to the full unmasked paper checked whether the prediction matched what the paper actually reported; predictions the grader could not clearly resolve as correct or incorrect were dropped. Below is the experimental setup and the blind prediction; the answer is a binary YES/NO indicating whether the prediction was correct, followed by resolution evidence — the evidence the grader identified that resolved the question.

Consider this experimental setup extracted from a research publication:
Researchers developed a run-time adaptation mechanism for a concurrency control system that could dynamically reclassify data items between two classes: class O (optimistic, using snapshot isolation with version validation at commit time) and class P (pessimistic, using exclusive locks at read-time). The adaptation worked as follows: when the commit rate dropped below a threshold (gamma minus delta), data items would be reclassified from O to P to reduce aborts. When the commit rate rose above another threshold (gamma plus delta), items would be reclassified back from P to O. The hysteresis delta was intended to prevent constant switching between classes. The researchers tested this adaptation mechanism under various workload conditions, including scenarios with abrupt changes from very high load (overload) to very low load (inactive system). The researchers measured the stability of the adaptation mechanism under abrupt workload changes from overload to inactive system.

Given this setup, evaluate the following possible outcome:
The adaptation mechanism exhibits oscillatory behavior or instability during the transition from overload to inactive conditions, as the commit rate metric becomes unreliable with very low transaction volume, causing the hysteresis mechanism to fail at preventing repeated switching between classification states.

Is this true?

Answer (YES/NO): NO